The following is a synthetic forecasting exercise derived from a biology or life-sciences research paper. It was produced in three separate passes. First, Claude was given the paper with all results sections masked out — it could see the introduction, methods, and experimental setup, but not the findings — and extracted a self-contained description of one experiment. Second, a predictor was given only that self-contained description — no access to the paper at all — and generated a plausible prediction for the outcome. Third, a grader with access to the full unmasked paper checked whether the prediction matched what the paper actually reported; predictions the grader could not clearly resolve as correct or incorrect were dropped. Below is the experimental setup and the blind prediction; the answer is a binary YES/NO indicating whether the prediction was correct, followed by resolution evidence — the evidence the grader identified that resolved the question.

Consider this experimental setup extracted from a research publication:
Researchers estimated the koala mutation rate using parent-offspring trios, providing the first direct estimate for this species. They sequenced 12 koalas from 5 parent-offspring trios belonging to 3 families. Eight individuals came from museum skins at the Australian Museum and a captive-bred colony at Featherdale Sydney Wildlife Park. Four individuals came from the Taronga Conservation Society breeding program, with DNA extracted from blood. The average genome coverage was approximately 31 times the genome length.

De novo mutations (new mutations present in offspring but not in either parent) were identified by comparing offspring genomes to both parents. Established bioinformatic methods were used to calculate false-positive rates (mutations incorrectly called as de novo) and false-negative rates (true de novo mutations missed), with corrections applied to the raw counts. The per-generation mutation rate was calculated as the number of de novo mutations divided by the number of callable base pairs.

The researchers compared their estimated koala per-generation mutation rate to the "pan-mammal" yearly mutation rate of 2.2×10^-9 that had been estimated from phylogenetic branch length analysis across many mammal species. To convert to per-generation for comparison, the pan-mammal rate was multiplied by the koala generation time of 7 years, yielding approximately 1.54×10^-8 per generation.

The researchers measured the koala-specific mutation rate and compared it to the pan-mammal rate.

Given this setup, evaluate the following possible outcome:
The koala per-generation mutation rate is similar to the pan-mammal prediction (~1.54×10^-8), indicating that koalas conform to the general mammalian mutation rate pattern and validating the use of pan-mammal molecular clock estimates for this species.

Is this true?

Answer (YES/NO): NO